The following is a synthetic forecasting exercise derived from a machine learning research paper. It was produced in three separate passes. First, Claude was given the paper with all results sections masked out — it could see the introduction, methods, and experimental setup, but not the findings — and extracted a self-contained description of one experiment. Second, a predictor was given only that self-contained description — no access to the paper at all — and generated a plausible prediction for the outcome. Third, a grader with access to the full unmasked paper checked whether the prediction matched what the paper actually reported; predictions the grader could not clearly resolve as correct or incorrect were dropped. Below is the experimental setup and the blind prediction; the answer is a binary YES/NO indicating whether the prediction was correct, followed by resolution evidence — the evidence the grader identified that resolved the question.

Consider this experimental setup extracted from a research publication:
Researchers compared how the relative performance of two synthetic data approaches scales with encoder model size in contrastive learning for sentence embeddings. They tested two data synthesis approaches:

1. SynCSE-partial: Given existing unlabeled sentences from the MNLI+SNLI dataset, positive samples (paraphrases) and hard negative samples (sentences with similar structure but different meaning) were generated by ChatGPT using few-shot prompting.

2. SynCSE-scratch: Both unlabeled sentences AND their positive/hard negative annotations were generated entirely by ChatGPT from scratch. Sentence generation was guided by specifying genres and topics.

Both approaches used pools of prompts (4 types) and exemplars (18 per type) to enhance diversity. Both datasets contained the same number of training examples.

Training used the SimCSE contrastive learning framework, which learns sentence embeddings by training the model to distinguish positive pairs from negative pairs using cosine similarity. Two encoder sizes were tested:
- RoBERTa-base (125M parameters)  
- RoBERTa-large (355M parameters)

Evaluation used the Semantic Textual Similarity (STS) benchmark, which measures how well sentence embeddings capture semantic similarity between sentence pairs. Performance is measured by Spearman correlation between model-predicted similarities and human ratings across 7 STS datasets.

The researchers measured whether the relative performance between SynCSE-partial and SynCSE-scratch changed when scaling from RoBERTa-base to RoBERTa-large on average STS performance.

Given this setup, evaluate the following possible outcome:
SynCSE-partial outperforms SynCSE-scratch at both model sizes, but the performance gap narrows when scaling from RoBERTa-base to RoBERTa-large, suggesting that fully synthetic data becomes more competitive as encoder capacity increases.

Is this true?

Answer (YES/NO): NO